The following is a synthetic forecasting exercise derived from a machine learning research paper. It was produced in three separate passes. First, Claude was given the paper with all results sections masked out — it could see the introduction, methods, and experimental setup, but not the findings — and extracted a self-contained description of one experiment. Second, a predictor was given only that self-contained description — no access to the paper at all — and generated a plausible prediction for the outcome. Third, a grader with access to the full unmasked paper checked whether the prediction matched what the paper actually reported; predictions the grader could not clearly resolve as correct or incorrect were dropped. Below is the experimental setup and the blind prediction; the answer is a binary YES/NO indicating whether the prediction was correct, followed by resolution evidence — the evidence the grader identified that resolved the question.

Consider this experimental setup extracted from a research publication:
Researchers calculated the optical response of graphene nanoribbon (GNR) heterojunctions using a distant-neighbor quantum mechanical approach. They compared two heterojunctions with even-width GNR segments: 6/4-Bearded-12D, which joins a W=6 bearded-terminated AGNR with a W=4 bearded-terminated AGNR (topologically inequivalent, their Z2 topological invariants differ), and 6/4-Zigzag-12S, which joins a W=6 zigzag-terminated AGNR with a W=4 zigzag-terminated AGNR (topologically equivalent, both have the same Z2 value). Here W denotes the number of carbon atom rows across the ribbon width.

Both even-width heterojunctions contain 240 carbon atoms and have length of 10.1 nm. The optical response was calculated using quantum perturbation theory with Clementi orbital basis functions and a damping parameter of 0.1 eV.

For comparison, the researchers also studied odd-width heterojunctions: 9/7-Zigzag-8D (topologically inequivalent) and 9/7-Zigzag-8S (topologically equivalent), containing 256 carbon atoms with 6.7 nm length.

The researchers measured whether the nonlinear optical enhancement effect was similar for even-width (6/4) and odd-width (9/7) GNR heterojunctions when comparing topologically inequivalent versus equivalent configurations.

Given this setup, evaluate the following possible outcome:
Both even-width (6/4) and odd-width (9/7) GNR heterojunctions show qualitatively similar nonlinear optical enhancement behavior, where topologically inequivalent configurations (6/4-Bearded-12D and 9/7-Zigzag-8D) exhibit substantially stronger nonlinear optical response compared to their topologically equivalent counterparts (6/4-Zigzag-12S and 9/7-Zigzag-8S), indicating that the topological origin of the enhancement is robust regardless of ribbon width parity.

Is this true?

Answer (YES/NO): YES